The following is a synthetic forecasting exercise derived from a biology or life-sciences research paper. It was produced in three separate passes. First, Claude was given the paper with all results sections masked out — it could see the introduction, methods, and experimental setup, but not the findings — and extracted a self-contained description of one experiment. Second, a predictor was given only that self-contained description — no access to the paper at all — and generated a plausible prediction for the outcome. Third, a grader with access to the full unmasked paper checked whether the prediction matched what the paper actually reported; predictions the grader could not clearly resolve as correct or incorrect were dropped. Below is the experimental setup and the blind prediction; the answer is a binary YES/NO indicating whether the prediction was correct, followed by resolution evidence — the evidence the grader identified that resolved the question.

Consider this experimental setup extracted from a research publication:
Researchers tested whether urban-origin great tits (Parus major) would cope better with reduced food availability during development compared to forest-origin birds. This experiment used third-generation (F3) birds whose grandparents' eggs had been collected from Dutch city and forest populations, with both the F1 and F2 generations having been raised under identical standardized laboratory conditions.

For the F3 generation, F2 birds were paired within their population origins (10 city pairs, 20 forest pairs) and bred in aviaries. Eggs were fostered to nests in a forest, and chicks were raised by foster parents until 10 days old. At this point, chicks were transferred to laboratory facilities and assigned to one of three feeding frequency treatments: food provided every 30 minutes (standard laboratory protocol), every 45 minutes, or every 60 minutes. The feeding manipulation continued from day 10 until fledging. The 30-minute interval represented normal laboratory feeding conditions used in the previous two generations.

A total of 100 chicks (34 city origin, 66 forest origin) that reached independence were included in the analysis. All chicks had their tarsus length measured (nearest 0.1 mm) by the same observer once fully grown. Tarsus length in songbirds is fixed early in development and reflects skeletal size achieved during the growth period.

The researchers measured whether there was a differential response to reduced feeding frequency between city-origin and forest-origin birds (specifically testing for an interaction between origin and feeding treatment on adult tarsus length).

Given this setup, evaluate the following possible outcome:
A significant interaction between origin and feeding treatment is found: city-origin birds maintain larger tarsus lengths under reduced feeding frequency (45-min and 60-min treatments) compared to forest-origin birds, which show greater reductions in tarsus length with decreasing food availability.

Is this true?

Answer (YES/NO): NO